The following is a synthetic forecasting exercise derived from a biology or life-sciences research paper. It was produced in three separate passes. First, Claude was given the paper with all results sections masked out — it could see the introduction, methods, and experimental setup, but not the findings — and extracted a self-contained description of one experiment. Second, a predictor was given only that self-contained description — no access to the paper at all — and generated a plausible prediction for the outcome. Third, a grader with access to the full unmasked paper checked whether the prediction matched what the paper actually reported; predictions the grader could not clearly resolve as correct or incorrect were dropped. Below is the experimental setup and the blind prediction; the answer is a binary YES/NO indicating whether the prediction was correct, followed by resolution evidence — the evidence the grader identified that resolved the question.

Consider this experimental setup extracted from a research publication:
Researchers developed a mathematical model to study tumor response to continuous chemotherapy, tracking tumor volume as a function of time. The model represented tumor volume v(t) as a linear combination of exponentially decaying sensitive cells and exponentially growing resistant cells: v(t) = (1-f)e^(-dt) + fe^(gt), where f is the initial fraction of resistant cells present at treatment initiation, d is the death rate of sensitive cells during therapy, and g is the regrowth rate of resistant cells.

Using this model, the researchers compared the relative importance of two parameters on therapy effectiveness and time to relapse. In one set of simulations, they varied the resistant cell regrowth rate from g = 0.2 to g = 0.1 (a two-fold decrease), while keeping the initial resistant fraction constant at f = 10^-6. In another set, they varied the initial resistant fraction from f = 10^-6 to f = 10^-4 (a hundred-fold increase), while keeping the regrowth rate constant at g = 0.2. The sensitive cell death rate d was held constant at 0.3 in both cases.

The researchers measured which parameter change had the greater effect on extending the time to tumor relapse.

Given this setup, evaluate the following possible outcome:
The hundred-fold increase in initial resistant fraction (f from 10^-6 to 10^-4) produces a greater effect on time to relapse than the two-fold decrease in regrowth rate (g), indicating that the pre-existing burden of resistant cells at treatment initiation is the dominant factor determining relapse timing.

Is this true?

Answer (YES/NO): NO